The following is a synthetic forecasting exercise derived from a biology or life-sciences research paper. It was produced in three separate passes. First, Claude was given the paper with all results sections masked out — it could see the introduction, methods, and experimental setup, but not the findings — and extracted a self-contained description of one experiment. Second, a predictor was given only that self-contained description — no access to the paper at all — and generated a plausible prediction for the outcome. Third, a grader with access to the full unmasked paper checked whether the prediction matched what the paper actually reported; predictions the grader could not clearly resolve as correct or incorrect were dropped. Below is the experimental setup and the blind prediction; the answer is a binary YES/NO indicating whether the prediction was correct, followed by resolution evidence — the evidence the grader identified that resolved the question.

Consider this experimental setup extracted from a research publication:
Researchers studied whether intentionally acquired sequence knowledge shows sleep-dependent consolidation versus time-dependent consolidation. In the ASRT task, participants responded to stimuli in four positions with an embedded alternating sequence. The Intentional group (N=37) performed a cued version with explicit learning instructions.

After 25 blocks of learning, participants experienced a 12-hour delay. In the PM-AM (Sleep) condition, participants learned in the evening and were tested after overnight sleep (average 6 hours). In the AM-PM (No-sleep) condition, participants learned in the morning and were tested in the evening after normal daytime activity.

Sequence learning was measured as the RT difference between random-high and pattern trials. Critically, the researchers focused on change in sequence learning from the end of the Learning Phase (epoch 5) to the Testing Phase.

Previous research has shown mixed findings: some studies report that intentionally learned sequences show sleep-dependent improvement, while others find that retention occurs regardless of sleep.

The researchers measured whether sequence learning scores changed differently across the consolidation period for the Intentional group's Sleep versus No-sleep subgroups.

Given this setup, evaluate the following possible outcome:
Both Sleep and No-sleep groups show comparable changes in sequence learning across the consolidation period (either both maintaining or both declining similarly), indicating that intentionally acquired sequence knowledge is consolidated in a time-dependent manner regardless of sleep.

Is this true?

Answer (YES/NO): YES